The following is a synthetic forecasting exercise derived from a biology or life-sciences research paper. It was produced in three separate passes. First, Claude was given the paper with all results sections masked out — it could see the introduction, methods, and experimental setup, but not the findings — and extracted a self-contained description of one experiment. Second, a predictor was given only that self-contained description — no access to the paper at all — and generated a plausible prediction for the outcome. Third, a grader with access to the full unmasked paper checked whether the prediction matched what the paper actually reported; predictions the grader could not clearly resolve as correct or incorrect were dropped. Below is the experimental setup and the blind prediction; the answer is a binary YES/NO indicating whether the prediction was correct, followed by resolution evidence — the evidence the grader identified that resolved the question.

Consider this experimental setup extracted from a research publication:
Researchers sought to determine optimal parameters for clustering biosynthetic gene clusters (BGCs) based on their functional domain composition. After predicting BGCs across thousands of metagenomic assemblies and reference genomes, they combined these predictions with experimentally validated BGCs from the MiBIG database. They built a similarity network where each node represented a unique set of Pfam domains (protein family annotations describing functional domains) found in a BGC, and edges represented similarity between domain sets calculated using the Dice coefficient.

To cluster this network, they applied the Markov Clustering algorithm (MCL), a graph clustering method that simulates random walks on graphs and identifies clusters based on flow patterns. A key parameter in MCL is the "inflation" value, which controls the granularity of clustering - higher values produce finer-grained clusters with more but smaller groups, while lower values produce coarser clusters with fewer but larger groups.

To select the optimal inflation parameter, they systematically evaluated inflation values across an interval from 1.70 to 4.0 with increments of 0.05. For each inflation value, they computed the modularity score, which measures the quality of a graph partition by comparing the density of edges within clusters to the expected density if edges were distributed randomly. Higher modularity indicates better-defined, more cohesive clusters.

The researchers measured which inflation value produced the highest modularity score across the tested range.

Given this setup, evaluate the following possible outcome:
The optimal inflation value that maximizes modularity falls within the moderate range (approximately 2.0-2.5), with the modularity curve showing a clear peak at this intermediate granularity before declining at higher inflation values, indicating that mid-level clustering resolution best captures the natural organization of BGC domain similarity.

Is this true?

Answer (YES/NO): NO